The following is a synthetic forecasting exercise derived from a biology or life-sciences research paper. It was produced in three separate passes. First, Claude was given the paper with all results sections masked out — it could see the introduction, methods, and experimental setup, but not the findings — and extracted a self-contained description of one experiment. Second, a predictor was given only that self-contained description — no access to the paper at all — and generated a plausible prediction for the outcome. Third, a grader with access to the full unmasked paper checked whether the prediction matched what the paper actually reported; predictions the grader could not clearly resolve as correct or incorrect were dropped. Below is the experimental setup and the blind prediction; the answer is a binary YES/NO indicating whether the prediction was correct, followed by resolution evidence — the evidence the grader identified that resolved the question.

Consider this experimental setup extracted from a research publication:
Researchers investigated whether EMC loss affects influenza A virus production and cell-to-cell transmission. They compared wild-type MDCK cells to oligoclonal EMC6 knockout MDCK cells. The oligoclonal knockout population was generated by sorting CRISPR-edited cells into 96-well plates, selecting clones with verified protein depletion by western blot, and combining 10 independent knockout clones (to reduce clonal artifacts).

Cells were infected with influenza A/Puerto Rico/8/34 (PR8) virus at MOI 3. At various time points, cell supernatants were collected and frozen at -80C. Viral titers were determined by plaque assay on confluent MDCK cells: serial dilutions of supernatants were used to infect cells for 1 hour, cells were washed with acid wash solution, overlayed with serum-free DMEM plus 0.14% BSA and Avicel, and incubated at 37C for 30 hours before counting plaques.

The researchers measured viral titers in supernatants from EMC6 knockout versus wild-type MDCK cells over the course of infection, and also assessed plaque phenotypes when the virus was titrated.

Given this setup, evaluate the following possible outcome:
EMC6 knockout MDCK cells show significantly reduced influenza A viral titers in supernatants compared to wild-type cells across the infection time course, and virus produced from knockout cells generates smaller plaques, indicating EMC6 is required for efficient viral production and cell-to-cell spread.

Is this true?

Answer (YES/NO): NO